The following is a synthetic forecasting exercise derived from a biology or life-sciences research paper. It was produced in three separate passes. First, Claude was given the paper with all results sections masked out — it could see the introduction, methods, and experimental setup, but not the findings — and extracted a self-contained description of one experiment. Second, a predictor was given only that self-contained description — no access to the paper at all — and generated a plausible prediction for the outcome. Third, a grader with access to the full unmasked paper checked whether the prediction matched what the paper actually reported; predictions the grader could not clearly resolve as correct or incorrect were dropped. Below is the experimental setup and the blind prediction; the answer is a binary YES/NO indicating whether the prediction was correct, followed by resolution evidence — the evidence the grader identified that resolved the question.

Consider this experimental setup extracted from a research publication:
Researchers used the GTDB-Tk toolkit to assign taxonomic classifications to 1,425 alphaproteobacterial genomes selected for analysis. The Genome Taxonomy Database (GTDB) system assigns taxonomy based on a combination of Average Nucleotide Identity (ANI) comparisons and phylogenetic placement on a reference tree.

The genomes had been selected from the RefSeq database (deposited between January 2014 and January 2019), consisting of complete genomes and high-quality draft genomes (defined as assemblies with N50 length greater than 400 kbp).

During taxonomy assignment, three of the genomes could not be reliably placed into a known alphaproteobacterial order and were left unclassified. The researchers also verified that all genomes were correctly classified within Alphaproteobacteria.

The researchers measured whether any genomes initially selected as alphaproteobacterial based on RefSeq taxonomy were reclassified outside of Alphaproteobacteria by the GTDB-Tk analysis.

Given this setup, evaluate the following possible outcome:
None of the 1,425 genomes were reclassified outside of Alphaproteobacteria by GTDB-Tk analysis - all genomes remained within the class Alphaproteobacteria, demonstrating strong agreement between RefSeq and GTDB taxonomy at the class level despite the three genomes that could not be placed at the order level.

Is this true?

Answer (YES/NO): NO